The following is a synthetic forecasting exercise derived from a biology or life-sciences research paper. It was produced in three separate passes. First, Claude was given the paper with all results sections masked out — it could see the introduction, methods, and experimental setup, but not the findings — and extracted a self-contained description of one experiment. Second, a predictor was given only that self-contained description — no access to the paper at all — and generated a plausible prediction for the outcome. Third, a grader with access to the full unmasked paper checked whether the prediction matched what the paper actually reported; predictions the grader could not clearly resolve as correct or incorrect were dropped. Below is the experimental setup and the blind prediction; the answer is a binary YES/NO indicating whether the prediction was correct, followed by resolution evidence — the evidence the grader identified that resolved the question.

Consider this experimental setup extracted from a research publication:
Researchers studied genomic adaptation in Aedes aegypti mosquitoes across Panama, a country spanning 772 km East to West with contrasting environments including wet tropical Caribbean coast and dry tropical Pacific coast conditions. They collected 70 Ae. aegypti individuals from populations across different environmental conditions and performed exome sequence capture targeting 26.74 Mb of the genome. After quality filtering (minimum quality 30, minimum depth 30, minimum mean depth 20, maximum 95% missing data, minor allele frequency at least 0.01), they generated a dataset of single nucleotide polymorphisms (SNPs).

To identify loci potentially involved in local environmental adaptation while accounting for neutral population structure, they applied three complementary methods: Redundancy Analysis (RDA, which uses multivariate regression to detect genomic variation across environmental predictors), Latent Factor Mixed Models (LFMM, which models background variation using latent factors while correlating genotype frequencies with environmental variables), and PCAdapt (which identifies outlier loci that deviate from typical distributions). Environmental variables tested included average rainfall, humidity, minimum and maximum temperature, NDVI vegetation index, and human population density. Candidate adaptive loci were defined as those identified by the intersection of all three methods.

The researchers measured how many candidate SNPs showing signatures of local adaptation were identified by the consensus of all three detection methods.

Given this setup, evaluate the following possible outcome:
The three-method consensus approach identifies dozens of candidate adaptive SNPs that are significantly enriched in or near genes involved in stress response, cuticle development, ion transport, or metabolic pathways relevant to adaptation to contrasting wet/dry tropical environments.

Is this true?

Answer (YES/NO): NO